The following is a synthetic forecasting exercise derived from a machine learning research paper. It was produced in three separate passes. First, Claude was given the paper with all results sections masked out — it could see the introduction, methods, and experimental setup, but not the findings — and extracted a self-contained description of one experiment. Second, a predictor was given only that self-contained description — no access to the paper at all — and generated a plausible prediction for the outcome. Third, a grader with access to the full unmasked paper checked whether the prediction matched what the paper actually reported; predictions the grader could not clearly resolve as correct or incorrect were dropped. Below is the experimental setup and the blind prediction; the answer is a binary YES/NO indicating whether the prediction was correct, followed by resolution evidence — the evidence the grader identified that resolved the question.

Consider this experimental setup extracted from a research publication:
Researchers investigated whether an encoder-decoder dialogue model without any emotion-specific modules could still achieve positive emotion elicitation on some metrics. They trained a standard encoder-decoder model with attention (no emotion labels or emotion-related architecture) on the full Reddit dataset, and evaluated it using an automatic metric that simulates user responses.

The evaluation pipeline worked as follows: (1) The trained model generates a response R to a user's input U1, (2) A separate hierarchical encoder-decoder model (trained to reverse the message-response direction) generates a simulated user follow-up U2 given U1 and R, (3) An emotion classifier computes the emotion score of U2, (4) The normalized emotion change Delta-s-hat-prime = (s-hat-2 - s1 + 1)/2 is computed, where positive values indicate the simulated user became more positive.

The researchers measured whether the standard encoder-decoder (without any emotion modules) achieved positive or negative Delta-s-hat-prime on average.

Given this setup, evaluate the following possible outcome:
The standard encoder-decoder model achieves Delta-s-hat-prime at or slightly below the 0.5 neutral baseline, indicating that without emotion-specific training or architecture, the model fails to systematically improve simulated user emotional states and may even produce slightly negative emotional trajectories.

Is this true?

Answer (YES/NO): YES